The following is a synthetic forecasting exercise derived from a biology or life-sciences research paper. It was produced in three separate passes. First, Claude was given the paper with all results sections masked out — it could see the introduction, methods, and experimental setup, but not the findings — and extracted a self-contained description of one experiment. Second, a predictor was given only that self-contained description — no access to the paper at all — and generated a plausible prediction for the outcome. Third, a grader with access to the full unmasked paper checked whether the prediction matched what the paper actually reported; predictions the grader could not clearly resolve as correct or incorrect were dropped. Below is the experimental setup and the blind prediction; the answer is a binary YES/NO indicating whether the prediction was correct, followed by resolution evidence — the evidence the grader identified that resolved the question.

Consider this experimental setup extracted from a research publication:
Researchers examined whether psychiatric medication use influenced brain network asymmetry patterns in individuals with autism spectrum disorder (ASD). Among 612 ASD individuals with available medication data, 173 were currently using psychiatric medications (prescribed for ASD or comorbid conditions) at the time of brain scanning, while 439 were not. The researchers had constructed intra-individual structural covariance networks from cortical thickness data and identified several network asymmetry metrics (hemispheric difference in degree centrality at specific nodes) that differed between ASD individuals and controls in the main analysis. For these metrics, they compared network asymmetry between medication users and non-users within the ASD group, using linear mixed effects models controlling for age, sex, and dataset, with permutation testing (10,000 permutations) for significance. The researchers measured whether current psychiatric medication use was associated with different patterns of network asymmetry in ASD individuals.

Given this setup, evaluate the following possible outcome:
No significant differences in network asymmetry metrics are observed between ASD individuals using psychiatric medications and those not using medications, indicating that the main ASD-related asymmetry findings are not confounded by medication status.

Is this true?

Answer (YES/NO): YES